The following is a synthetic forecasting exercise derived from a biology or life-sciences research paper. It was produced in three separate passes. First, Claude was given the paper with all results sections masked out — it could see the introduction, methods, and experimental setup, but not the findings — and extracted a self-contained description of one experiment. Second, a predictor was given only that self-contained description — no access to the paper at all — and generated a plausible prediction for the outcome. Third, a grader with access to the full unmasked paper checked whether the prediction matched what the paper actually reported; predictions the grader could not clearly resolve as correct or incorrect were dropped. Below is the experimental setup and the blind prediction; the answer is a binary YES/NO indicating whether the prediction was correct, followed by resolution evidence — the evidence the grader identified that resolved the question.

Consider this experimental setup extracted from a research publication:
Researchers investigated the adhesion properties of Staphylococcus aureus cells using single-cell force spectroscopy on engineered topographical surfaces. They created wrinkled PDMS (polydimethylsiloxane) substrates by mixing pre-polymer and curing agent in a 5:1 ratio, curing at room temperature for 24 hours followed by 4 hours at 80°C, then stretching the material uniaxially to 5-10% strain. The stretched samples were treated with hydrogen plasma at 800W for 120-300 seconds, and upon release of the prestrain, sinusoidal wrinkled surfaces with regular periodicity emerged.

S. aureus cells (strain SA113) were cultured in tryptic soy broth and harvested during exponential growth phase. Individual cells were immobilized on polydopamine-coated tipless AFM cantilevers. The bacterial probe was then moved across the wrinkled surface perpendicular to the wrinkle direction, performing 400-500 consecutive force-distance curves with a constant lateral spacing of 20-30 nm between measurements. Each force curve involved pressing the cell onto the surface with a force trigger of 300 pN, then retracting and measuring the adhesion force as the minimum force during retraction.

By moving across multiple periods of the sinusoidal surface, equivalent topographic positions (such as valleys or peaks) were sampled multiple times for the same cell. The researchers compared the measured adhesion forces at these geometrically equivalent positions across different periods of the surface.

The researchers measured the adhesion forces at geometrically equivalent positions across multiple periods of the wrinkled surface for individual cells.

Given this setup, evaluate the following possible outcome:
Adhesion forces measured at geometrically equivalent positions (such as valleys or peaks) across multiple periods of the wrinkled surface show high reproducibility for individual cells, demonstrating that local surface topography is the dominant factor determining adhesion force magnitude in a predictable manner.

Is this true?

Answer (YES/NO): NO